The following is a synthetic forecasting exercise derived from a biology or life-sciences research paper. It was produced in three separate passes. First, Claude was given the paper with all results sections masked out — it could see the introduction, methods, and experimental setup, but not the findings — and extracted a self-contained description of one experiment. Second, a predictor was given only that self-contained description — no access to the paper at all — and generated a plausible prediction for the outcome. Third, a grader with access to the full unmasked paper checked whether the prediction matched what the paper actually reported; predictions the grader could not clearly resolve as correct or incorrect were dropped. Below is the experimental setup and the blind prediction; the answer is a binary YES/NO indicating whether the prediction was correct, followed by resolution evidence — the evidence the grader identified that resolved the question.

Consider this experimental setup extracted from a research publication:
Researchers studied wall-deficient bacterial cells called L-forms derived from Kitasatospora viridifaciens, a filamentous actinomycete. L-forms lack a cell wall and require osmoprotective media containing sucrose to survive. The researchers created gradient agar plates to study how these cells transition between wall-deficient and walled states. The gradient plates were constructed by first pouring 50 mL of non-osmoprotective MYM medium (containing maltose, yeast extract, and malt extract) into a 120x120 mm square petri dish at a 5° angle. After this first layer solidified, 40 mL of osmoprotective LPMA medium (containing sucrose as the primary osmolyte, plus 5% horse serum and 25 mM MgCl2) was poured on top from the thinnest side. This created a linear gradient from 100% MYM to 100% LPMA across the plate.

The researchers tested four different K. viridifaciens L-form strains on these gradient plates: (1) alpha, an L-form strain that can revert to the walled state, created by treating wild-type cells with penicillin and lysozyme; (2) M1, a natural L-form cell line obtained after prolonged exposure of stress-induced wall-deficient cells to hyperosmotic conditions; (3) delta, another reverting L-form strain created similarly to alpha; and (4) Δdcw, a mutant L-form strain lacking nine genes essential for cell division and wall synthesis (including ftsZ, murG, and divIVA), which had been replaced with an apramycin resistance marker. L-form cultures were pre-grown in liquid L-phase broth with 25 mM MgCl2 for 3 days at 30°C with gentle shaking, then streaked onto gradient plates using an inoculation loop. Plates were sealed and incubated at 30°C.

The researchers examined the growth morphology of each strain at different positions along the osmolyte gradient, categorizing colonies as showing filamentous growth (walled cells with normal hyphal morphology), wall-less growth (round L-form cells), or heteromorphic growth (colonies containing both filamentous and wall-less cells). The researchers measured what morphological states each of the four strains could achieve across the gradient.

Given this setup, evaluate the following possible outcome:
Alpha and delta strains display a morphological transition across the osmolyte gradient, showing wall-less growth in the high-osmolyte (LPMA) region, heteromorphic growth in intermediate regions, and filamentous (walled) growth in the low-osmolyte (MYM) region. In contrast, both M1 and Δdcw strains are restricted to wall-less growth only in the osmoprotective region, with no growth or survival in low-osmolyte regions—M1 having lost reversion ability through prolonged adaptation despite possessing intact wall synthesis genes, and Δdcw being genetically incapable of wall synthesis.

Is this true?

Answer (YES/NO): NO